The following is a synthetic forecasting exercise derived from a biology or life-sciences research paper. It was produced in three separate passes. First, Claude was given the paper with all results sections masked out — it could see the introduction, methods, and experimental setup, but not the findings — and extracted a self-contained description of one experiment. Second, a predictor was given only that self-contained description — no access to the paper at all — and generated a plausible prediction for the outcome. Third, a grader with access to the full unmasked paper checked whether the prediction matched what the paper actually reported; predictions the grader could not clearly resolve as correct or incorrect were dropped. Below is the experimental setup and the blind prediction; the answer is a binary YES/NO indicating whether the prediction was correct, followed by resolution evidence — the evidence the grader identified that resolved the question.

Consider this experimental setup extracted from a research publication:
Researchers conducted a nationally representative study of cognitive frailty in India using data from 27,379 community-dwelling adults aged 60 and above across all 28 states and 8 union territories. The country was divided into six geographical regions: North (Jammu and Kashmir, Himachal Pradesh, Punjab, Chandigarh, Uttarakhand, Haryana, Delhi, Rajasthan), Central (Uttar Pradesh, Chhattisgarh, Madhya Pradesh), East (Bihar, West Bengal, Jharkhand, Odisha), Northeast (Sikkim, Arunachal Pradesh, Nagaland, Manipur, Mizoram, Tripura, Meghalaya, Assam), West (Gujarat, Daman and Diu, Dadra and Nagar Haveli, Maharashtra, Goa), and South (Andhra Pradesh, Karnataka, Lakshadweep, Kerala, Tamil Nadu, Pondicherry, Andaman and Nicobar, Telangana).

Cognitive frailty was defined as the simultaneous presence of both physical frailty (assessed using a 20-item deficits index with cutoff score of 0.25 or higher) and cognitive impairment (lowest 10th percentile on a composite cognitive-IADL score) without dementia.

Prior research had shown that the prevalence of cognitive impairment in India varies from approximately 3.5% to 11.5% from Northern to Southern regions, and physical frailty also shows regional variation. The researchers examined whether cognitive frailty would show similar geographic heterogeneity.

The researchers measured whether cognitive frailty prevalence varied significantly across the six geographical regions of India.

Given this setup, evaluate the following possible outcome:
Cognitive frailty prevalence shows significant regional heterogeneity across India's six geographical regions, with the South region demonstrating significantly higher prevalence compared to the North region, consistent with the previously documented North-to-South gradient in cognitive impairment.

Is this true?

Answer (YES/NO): NO